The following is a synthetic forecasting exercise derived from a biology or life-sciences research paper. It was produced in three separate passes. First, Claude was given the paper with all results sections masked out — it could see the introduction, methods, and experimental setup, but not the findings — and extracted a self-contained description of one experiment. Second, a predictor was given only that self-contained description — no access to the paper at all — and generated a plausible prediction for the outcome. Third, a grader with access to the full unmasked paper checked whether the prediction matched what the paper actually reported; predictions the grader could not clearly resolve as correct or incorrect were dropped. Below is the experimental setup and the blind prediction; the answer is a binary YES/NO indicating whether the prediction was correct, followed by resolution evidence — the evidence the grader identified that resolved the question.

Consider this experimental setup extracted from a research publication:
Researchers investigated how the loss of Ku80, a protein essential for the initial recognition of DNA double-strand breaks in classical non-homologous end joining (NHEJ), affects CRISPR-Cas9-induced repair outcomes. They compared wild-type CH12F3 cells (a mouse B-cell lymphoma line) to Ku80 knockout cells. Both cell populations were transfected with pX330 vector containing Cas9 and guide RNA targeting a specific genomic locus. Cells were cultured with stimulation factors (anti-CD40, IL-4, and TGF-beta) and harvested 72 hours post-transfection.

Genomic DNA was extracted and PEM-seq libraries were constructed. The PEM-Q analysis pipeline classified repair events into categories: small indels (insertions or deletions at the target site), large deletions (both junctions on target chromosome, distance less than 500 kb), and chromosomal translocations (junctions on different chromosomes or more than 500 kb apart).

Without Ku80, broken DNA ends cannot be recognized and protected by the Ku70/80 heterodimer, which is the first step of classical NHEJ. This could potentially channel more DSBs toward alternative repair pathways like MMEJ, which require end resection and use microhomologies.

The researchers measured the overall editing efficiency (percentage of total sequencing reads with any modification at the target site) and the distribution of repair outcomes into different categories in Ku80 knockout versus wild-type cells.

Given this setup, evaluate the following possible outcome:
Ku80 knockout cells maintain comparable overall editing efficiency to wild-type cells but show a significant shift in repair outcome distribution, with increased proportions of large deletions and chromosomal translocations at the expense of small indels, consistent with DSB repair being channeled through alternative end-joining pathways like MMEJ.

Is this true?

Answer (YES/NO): YES